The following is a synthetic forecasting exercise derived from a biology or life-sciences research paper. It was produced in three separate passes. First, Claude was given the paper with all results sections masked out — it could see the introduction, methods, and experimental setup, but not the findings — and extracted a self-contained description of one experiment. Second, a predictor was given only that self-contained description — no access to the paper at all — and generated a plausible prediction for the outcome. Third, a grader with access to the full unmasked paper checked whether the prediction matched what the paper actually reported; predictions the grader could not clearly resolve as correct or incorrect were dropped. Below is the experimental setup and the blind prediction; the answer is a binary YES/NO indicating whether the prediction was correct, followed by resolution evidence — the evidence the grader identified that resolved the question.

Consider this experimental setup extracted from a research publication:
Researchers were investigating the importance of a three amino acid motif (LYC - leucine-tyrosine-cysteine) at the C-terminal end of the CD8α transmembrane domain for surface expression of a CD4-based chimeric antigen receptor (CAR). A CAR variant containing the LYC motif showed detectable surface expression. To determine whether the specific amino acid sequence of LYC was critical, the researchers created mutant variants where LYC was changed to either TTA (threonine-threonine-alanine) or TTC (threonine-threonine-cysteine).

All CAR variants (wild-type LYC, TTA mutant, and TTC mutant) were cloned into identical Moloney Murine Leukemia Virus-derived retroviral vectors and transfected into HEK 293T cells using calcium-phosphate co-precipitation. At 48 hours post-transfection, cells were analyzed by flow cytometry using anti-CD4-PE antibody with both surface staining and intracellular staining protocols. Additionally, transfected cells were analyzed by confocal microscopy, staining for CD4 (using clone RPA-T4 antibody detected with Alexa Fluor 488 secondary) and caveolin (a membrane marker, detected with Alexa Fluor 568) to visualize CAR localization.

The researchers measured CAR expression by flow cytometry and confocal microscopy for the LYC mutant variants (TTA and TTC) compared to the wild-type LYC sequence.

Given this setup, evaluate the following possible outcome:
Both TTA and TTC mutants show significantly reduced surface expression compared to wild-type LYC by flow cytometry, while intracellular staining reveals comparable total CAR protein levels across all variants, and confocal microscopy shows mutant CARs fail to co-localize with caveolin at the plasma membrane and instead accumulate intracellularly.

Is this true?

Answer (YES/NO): NO